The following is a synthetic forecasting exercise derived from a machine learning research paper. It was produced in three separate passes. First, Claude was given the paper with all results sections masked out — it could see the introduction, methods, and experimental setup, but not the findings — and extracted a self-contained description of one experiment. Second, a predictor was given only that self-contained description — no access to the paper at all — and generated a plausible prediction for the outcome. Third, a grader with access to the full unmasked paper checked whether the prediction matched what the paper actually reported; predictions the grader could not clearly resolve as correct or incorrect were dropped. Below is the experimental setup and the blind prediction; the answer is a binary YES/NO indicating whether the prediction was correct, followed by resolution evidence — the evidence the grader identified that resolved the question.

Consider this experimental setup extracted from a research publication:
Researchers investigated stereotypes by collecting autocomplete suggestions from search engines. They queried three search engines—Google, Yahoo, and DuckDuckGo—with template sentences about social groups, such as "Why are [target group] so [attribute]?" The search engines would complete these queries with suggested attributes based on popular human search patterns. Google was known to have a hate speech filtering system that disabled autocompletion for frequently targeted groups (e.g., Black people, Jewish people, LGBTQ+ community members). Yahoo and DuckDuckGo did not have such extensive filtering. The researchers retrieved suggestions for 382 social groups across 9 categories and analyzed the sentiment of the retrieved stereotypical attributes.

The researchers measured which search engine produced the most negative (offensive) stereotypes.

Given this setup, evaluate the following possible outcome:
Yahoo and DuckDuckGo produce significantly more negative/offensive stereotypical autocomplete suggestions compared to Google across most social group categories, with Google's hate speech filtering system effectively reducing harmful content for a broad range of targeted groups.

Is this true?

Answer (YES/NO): NO